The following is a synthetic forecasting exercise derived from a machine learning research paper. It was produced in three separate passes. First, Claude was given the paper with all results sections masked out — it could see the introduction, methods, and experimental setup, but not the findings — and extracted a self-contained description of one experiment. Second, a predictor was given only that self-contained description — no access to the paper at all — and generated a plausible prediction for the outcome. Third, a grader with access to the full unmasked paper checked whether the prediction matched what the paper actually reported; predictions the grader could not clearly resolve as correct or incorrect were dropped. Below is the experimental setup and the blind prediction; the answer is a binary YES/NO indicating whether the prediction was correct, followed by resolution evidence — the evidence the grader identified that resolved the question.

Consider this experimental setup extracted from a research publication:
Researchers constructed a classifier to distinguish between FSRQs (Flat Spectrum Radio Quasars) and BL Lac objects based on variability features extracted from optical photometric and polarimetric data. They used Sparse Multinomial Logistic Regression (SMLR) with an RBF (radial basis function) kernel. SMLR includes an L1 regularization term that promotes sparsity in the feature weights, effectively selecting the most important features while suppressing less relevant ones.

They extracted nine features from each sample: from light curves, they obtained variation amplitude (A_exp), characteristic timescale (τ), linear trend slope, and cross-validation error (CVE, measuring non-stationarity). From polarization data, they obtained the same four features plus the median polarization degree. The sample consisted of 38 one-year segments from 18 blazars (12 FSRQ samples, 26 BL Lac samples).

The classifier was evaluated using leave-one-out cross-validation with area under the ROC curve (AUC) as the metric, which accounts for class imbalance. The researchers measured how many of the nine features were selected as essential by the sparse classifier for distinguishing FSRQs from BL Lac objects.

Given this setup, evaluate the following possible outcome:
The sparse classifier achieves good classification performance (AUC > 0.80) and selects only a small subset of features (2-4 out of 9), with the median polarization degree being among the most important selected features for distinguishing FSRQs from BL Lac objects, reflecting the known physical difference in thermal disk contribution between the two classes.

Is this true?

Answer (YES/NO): YES